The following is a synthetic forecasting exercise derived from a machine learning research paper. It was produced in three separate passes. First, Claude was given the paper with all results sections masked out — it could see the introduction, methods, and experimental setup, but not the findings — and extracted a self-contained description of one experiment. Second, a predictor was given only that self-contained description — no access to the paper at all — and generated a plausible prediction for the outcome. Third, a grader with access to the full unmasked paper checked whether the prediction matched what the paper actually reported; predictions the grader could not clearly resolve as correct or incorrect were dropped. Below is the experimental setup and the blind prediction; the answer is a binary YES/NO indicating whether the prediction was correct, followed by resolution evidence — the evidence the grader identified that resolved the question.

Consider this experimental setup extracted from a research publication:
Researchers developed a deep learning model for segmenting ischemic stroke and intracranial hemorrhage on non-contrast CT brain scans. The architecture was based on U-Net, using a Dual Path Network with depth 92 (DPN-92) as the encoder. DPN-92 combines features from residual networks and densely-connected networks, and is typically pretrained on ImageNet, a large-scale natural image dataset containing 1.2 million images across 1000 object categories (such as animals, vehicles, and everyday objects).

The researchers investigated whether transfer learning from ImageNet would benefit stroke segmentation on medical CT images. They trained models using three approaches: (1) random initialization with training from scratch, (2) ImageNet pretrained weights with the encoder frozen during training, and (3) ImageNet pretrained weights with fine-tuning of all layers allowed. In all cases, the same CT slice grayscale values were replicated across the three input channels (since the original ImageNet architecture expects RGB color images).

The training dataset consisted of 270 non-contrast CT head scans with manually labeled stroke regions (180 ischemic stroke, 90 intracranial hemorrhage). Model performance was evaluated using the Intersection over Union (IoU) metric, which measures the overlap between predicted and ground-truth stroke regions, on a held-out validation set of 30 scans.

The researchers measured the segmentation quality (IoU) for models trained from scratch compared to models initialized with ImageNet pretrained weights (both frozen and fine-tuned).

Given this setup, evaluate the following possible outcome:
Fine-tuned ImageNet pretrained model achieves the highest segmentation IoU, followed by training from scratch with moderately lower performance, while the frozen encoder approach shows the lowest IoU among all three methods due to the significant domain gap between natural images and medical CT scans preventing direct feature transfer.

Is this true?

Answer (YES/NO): NO